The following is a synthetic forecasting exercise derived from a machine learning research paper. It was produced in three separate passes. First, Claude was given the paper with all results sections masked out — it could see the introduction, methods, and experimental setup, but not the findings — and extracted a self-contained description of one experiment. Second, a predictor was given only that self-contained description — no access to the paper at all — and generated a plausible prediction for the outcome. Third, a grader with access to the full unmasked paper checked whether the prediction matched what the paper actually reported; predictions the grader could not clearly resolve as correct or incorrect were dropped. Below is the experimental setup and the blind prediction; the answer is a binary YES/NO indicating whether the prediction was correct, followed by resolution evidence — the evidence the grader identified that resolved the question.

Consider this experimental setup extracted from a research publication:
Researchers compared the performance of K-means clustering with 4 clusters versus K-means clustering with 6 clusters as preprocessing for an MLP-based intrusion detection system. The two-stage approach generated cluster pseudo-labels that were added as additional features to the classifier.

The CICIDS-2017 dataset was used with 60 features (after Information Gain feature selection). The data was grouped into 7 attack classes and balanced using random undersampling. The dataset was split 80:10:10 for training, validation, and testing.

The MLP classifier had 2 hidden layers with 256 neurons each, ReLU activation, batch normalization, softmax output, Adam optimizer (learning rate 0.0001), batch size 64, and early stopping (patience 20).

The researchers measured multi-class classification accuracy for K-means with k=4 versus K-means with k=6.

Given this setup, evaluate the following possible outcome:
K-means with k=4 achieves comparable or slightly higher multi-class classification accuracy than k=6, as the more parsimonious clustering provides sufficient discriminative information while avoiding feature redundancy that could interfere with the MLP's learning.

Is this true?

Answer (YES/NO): YES